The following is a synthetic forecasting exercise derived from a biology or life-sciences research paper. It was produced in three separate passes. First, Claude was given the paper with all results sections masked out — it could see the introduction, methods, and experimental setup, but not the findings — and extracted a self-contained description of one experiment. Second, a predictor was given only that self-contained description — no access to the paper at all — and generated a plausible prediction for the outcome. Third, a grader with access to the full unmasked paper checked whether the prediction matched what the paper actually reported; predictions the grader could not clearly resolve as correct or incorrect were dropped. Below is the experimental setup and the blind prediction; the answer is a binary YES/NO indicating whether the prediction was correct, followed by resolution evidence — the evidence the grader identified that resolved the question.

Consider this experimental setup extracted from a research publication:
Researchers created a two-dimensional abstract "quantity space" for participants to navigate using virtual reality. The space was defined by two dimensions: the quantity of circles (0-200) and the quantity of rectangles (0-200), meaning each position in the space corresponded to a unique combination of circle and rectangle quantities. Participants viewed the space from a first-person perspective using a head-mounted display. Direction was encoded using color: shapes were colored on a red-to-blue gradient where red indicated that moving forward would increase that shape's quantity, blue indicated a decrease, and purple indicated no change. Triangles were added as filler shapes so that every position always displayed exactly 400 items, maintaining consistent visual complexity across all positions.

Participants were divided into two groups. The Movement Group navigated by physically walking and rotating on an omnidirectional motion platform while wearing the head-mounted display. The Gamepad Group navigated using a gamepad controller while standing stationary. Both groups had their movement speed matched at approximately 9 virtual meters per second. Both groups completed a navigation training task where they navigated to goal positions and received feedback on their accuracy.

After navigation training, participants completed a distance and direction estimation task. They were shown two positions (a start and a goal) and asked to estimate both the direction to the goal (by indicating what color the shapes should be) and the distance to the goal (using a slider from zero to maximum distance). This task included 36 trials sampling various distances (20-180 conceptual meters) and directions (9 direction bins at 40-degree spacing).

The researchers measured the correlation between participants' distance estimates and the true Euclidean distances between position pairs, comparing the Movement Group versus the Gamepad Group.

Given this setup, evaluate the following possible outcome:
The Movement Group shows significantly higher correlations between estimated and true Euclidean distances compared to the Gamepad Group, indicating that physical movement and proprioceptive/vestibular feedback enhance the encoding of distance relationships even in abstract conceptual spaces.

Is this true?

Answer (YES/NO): NO